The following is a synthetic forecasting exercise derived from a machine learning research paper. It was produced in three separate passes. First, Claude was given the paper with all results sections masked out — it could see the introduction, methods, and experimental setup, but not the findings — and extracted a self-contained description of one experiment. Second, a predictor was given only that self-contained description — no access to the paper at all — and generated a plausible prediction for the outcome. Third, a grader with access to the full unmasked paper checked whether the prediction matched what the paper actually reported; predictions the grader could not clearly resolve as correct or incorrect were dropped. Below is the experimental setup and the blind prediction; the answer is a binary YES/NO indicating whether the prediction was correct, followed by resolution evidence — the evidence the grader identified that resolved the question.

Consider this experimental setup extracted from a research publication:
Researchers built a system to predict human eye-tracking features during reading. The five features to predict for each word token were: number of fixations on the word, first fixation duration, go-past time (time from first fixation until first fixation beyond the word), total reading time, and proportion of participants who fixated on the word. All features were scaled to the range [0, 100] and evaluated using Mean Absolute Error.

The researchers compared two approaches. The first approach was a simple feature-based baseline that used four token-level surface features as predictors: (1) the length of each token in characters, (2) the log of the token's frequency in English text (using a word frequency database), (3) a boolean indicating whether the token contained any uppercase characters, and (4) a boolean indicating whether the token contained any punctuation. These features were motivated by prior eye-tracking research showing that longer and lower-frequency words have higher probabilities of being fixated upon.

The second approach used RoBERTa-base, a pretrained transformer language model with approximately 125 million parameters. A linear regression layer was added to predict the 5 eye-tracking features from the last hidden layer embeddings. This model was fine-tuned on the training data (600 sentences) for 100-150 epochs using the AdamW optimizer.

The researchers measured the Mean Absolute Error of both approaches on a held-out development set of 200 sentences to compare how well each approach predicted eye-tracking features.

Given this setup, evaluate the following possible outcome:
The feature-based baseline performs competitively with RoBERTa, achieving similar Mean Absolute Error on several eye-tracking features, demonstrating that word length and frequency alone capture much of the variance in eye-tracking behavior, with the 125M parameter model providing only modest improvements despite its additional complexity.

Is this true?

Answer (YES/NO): YES